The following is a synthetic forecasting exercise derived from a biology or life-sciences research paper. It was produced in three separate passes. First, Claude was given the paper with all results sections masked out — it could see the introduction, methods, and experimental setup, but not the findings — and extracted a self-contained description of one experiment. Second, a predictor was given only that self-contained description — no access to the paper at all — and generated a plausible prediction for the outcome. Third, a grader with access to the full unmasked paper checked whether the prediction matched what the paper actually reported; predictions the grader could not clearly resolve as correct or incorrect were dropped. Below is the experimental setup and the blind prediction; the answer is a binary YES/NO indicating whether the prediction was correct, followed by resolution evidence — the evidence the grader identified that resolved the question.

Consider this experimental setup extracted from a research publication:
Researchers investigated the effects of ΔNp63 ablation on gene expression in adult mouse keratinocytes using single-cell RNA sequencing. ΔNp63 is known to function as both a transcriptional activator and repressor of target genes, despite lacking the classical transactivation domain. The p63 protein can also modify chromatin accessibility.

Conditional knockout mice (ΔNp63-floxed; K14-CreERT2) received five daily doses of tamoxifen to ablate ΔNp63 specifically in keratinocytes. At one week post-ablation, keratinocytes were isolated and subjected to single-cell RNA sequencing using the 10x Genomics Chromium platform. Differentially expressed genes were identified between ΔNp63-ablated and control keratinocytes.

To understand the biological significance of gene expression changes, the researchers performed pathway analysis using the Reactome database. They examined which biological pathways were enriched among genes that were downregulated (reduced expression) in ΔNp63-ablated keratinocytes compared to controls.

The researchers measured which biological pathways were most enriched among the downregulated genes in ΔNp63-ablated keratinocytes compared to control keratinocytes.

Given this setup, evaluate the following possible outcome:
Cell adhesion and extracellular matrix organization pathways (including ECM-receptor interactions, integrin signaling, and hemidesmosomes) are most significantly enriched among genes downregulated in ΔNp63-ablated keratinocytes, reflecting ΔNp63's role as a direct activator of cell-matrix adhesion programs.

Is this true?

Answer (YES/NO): YES